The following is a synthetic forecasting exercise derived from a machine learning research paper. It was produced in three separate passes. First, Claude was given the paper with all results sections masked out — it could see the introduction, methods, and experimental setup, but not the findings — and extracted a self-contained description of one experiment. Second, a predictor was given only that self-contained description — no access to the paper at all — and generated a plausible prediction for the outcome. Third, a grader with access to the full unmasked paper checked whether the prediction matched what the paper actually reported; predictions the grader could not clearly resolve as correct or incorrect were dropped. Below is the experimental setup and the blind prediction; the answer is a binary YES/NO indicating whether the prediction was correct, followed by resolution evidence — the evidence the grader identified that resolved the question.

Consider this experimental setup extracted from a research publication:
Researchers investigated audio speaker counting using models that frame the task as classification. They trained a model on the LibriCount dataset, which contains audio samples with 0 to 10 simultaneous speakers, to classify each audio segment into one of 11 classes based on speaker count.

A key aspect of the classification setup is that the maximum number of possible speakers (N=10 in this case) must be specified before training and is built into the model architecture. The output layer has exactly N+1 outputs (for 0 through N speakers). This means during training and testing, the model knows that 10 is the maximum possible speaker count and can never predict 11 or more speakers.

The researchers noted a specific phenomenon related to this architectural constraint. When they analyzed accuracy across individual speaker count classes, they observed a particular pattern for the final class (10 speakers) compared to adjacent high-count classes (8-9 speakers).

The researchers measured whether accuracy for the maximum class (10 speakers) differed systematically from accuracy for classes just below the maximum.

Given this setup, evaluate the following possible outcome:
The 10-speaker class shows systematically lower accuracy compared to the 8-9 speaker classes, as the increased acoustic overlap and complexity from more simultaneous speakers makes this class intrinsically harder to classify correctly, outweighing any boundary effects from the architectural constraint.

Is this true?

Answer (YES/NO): NO